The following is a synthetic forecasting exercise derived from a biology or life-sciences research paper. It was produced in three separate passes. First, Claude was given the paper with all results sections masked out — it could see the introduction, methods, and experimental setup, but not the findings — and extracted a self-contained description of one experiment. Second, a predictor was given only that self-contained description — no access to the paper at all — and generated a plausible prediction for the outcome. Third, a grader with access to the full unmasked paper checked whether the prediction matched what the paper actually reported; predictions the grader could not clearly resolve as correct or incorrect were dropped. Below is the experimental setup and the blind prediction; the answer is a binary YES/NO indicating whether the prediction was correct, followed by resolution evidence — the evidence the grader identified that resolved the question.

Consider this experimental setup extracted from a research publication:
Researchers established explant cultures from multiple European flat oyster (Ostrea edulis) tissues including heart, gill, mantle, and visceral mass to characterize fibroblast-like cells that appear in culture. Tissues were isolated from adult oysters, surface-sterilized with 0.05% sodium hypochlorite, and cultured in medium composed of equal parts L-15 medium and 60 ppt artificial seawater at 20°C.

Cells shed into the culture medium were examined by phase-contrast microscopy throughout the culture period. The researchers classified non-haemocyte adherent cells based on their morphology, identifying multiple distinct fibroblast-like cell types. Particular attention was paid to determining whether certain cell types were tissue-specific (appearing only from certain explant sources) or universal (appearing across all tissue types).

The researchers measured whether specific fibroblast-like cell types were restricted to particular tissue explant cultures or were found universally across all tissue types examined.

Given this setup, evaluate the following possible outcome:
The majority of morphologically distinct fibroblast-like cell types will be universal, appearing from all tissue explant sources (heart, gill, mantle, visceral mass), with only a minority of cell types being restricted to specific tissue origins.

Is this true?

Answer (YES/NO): NO